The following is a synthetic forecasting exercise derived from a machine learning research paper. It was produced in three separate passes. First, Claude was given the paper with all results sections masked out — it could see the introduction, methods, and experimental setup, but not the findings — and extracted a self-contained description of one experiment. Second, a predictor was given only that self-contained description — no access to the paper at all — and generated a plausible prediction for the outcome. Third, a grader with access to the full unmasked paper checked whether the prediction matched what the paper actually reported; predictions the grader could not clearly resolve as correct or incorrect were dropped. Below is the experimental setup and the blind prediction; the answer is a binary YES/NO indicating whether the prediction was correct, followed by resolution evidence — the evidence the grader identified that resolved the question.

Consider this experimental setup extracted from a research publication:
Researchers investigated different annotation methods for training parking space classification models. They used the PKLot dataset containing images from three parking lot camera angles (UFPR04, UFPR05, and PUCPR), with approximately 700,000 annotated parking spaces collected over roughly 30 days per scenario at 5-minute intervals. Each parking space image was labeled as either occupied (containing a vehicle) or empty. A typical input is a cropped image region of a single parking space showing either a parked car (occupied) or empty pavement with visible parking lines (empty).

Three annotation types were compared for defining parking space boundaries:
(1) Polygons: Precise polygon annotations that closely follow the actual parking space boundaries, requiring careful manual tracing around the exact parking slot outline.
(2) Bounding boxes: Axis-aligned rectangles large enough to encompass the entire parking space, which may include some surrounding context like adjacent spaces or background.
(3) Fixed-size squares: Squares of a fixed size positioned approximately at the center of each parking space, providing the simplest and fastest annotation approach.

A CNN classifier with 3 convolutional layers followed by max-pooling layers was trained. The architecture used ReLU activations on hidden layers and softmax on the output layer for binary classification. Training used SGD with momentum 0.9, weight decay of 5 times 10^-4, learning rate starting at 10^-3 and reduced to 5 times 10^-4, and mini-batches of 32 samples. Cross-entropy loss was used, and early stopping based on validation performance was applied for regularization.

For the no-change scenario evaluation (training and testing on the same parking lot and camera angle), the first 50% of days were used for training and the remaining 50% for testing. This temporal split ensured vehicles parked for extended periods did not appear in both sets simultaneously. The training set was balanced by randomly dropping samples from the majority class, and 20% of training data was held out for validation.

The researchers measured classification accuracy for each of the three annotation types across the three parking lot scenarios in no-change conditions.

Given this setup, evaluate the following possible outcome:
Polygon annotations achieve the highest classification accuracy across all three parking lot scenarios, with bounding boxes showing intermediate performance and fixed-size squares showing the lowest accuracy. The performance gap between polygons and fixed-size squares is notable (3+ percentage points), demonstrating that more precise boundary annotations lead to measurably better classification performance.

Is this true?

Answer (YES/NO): NO